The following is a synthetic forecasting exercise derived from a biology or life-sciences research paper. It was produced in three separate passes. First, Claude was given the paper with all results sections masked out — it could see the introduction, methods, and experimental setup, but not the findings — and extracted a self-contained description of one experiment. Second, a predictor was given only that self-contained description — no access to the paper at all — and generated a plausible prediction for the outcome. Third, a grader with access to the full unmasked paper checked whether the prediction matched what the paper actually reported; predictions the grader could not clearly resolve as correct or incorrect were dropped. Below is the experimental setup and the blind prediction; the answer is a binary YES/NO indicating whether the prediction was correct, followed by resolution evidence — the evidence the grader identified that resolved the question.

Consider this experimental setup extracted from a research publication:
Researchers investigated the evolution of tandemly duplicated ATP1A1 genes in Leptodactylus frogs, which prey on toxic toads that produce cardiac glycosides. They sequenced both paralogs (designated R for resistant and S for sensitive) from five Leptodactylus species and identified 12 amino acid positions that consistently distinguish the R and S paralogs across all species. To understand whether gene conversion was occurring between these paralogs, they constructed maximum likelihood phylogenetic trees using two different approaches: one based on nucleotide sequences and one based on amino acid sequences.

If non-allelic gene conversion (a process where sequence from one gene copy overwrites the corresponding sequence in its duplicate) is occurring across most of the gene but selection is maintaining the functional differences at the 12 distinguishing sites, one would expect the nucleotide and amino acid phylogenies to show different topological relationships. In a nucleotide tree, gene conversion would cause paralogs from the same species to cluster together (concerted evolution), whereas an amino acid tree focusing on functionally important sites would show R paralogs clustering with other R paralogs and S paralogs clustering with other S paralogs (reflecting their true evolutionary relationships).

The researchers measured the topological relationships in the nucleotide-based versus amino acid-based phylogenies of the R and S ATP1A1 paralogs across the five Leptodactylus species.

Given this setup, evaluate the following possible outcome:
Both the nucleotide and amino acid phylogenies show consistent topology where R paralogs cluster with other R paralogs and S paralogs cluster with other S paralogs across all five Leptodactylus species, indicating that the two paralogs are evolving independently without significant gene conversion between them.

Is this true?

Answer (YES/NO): NO